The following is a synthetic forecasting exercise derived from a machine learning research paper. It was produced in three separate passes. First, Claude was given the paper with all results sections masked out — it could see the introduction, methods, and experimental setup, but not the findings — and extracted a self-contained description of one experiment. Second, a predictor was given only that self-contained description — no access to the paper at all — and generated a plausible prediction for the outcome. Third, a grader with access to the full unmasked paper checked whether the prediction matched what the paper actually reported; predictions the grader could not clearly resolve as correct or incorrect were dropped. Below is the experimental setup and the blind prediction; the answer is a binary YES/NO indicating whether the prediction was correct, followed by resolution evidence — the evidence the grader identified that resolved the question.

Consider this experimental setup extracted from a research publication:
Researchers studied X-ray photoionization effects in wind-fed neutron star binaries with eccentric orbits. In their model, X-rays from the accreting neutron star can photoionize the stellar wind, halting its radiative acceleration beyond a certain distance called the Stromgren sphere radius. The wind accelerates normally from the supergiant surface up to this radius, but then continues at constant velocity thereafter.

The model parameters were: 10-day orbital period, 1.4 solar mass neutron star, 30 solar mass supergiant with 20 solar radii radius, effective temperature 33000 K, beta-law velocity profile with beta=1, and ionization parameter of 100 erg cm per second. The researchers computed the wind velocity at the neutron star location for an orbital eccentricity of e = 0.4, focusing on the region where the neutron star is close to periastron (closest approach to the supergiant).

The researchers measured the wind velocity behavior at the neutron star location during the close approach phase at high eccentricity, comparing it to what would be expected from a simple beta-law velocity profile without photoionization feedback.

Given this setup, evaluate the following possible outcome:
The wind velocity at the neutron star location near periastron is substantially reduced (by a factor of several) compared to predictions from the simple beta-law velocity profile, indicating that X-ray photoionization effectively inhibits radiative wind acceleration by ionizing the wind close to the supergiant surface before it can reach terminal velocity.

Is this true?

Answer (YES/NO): YES